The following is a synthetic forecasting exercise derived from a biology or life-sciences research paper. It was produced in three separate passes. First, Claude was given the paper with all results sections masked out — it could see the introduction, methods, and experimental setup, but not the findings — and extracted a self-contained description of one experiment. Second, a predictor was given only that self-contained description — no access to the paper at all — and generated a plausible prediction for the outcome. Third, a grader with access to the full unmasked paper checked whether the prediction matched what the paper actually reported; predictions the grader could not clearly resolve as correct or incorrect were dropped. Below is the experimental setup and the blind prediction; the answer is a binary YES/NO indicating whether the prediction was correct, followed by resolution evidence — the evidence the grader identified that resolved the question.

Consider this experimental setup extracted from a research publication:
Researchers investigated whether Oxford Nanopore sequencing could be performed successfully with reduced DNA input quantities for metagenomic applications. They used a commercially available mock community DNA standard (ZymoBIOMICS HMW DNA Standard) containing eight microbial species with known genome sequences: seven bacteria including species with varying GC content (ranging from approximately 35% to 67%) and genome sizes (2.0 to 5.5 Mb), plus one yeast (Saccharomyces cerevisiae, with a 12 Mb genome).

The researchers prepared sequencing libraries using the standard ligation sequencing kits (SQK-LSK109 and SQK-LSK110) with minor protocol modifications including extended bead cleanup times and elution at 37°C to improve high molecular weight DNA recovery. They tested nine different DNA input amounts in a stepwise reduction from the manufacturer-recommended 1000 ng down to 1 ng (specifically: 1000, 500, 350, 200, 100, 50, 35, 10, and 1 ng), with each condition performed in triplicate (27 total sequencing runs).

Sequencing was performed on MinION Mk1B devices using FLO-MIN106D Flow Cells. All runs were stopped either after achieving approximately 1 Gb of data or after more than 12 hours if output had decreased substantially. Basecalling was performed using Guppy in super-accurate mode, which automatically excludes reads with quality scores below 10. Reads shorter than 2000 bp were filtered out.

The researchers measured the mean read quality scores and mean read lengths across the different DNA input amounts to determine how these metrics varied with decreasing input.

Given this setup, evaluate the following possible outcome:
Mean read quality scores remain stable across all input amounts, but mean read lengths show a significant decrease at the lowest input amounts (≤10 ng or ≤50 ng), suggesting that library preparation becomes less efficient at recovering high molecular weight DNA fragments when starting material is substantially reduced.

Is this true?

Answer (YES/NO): NO